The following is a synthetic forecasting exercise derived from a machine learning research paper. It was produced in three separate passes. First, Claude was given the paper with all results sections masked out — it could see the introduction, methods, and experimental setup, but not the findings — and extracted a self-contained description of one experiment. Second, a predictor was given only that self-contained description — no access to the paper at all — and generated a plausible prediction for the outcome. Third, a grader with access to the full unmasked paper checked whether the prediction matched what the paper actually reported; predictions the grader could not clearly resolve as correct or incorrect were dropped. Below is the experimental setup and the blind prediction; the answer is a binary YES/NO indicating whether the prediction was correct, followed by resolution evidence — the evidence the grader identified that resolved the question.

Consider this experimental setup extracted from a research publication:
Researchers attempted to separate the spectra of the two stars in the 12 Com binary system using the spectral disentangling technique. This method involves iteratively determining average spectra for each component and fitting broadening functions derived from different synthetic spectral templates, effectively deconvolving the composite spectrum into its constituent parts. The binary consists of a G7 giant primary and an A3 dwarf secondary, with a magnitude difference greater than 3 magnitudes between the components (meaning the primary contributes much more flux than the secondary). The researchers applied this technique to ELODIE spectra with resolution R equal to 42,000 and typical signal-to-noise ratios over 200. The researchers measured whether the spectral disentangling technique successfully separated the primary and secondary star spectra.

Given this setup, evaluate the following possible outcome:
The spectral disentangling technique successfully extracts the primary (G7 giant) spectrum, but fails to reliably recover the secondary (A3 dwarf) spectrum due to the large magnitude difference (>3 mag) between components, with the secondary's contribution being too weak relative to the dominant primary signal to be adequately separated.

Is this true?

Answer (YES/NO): NO